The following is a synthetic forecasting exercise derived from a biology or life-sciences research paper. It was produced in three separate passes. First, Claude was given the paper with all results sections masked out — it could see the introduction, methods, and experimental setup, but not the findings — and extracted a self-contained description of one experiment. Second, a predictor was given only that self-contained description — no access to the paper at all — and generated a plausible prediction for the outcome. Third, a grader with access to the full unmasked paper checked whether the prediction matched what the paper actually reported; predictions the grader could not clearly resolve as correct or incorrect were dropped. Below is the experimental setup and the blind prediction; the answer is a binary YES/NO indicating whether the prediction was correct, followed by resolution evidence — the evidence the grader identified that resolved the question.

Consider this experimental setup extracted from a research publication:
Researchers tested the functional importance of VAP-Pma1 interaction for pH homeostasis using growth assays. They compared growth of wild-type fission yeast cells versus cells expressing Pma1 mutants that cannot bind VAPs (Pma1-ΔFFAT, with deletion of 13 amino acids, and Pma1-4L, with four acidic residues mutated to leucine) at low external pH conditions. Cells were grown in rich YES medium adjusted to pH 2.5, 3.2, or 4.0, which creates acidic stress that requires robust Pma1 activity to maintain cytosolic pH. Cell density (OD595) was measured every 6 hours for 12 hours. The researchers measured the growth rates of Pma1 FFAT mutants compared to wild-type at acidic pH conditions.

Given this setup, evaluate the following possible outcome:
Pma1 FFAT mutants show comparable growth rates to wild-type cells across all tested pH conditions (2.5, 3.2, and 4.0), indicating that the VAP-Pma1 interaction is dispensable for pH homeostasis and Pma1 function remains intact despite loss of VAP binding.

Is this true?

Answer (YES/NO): NO